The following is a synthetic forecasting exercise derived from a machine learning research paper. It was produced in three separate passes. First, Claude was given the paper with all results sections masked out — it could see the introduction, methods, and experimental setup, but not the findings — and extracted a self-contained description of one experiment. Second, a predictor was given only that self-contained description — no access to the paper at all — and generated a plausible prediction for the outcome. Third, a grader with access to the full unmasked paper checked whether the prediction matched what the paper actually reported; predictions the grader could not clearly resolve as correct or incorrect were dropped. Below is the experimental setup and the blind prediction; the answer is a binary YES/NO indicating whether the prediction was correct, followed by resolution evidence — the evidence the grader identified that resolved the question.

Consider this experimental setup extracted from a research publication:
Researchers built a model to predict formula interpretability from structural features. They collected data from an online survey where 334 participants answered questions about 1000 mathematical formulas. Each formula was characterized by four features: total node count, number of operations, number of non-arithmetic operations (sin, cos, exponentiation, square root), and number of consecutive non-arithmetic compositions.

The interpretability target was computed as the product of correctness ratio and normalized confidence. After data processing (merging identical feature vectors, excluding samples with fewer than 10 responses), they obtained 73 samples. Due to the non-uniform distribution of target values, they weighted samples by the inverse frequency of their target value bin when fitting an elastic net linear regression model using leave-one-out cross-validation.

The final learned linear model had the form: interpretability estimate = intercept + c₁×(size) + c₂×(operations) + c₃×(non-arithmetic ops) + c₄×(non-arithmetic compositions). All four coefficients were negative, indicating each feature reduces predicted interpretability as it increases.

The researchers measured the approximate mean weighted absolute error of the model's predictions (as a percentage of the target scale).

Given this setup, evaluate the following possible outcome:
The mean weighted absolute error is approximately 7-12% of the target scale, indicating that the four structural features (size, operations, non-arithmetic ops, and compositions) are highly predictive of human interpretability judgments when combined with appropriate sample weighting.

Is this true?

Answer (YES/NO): NO